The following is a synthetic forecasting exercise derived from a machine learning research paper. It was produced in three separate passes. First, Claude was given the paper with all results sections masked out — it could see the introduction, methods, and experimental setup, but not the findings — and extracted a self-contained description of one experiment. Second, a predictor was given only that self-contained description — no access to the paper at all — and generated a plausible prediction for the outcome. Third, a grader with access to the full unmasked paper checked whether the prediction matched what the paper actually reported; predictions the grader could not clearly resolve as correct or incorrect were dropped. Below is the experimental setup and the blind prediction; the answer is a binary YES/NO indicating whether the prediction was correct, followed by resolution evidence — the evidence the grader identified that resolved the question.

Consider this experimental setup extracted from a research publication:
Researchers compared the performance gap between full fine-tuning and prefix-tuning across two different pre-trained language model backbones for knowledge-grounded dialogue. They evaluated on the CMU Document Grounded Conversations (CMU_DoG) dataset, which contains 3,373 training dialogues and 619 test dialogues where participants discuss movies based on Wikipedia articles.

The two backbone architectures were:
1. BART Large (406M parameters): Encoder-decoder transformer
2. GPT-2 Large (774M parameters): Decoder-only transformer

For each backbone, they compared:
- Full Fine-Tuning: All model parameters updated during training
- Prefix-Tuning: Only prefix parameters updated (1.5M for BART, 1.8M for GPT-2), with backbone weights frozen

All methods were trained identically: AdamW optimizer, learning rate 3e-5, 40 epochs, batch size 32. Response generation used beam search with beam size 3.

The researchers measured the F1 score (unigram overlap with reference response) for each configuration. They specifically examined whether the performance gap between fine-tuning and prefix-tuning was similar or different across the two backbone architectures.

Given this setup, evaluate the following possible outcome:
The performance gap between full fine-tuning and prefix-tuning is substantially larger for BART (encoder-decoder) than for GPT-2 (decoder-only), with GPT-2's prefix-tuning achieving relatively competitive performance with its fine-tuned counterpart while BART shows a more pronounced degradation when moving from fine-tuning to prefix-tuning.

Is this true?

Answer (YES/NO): NO